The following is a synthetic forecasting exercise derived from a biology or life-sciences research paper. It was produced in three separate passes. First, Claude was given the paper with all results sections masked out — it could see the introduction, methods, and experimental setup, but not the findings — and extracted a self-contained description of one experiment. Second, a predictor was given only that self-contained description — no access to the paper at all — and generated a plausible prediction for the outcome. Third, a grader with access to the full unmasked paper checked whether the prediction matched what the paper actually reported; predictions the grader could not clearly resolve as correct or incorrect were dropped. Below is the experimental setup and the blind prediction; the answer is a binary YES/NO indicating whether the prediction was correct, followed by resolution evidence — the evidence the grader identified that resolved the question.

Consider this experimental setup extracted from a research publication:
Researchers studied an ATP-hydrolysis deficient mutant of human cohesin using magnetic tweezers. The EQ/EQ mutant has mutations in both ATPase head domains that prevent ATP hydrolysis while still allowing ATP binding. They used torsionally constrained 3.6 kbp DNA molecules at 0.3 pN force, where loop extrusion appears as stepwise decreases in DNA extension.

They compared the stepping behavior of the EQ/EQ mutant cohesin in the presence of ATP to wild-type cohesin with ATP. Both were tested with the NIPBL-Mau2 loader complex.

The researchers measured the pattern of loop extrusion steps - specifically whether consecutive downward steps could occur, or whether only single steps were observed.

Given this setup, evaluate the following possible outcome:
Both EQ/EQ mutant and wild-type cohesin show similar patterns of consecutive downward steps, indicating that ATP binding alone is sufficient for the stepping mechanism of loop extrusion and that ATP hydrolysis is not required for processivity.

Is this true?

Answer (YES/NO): NO